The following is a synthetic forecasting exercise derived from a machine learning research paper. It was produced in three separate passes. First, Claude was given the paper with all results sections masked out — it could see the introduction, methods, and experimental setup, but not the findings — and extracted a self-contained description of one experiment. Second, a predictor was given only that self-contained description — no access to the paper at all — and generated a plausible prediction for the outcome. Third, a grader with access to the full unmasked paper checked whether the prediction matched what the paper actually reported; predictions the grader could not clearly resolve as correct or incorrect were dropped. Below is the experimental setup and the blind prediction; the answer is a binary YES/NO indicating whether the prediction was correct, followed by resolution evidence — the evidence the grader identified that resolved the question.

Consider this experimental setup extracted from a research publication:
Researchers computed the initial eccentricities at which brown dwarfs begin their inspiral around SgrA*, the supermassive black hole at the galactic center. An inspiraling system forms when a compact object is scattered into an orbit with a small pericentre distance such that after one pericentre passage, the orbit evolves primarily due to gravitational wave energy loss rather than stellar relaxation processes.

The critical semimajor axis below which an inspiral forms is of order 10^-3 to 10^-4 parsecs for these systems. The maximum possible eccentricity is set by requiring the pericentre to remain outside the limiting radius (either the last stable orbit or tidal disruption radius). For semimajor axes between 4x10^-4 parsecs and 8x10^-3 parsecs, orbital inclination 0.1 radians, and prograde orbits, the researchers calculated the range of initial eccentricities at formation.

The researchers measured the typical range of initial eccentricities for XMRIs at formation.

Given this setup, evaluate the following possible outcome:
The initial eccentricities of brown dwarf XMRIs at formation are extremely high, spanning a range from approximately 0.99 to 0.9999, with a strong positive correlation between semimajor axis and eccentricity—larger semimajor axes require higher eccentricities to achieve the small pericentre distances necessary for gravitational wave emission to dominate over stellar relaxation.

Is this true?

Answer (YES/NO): NO